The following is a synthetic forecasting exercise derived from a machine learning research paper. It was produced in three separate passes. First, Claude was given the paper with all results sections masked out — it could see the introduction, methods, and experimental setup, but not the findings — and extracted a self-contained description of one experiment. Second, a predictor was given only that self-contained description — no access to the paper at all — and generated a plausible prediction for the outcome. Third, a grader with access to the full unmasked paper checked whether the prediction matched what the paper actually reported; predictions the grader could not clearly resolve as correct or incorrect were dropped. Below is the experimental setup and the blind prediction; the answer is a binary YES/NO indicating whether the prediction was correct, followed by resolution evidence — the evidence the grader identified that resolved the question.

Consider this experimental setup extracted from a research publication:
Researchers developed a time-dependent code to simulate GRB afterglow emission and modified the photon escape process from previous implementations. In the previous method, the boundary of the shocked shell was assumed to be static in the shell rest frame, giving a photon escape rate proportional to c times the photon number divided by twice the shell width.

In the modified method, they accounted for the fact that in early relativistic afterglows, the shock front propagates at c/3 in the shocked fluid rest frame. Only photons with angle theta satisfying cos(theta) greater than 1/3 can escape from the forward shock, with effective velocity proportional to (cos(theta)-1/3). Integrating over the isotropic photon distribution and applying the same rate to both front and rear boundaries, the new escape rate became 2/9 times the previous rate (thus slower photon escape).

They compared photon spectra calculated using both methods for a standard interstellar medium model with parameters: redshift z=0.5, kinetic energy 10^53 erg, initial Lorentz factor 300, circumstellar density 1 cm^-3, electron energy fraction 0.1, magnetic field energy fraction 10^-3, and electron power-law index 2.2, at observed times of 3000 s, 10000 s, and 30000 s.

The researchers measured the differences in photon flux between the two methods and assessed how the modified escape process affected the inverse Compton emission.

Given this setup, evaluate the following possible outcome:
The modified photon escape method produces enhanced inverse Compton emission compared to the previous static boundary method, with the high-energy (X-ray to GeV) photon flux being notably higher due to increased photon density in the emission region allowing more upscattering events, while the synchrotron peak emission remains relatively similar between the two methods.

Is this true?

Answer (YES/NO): NO